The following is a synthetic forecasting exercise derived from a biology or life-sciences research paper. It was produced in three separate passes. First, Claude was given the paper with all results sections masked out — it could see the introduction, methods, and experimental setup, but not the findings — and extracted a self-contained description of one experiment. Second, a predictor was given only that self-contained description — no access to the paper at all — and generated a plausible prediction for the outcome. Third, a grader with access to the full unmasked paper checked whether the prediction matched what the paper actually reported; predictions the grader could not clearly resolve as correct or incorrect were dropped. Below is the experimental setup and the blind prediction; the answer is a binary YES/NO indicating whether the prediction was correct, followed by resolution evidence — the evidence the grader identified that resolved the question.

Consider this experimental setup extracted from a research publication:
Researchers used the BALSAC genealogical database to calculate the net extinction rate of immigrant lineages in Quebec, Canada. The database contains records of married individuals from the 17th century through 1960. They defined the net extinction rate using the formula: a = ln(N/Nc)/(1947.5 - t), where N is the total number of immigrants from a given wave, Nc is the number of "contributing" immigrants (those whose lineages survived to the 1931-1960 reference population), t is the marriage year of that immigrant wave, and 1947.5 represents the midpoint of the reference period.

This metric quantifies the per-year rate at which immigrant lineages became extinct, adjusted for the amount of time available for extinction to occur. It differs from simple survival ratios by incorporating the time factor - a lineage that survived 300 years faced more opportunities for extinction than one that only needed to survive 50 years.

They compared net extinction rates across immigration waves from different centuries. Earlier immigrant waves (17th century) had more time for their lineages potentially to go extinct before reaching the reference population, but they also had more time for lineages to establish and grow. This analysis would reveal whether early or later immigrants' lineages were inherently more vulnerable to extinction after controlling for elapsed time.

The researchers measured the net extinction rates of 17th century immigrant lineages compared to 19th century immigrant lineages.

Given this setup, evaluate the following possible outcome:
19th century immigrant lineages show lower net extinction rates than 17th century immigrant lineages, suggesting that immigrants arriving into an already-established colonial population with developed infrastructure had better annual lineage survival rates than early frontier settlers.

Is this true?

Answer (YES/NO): NO